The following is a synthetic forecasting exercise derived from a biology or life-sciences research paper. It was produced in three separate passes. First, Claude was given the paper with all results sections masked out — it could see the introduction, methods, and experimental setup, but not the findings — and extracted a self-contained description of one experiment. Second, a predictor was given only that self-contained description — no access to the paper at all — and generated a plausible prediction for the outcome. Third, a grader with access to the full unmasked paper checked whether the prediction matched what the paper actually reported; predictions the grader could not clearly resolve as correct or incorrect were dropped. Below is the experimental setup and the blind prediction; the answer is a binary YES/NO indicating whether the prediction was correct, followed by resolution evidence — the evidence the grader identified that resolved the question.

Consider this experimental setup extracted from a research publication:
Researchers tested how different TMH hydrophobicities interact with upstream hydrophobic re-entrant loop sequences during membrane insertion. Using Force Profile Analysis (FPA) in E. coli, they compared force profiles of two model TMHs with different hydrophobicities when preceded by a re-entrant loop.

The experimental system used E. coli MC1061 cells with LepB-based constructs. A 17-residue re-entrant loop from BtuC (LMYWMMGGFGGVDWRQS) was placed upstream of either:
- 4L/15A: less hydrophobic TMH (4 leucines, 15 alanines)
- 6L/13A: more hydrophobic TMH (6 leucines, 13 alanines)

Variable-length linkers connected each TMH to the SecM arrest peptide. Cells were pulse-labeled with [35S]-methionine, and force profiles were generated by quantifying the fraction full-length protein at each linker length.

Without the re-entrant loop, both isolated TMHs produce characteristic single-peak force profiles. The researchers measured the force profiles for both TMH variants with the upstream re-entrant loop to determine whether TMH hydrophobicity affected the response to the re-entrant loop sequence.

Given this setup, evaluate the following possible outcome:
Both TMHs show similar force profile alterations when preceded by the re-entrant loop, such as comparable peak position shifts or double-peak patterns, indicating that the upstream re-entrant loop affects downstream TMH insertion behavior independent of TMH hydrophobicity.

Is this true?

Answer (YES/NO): NO